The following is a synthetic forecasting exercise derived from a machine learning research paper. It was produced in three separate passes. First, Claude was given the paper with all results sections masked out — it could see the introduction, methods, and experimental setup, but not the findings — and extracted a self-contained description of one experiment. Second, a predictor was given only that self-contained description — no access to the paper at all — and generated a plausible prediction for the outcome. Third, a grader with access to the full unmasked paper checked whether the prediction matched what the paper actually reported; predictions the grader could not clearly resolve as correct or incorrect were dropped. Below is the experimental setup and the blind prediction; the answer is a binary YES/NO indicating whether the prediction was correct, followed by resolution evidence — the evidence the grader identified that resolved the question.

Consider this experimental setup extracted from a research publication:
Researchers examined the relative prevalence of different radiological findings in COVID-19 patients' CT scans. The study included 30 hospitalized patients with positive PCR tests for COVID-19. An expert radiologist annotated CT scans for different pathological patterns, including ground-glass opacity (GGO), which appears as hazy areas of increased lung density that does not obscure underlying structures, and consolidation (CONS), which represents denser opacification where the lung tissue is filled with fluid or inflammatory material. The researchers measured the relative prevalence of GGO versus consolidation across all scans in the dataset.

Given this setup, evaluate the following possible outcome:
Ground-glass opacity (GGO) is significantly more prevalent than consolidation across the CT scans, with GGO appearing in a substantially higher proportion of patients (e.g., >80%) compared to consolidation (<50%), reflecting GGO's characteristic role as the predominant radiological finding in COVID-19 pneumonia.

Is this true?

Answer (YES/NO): NO